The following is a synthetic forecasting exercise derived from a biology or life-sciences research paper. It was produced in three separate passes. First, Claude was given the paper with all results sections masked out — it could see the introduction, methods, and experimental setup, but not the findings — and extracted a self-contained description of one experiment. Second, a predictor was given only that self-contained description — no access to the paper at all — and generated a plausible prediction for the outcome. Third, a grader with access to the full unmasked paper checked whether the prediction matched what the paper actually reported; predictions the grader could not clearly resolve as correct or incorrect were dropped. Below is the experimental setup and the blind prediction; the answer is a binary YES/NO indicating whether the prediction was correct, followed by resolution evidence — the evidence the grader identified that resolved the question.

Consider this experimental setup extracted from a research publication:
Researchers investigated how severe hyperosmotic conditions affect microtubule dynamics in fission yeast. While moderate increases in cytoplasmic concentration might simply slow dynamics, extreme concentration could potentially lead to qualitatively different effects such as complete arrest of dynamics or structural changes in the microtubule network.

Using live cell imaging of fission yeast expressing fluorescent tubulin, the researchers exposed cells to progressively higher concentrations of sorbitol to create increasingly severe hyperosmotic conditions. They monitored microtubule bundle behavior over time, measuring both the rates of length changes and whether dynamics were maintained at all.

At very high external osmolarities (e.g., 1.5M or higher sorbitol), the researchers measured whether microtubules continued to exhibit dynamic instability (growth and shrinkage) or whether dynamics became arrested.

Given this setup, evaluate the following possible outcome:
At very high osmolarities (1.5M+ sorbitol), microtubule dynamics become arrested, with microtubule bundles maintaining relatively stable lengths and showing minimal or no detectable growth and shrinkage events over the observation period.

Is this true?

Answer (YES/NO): NO